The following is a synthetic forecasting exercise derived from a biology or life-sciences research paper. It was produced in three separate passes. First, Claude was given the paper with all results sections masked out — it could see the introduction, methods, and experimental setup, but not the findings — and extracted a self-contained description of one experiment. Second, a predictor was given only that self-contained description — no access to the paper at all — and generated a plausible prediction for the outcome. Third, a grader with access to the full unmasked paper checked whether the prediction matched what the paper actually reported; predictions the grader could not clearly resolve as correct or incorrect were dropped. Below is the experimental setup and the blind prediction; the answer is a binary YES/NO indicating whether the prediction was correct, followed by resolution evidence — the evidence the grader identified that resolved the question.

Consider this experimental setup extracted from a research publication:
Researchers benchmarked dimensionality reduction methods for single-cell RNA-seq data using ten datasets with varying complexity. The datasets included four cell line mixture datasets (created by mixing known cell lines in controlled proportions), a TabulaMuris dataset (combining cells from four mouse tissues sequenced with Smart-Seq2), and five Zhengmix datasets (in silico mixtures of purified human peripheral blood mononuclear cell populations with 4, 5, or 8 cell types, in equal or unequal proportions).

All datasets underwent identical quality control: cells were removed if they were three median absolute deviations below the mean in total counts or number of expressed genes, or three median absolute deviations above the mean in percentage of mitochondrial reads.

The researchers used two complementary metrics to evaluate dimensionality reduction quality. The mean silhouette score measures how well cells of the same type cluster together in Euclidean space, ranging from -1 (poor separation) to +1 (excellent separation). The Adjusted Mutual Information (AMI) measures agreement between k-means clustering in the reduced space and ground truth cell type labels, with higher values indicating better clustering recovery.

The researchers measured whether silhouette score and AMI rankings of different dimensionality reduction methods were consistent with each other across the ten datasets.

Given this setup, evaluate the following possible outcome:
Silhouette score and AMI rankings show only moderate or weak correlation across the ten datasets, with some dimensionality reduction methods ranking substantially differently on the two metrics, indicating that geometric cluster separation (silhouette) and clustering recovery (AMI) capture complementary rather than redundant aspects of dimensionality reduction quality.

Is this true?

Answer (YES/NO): YES